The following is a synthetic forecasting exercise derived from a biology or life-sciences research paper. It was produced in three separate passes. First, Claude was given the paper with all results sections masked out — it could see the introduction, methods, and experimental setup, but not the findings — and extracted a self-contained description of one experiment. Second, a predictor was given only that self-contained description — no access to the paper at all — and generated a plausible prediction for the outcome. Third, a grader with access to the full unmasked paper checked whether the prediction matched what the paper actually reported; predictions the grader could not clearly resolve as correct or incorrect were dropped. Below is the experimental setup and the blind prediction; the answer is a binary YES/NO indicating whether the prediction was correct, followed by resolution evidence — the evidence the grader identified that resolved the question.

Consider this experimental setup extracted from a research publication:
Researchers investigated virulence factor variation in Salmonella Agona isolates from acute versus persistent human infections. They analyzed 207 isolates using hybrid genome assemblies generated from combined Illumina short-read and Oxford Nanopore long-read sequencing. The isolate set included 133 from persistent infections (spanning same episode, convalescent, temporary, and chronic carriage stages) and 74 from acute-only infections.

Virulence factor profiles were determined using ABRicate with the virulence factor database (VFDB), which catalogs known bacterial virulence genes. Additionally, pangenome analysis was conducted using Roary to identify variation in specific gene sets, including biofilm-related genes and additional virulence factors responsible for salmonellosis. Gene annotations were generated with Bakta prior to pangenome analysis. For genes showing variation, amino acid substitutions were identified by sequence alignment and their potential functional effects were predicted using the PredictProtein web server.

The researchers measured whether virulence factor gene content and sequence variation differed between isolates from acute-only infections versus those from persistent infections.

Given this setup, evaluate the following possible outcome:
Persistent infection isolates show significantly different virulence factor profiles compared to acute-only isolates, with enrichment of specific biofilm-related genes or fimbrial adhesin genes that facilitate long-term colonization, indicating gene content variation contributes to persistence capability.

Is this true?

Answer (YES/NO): NO